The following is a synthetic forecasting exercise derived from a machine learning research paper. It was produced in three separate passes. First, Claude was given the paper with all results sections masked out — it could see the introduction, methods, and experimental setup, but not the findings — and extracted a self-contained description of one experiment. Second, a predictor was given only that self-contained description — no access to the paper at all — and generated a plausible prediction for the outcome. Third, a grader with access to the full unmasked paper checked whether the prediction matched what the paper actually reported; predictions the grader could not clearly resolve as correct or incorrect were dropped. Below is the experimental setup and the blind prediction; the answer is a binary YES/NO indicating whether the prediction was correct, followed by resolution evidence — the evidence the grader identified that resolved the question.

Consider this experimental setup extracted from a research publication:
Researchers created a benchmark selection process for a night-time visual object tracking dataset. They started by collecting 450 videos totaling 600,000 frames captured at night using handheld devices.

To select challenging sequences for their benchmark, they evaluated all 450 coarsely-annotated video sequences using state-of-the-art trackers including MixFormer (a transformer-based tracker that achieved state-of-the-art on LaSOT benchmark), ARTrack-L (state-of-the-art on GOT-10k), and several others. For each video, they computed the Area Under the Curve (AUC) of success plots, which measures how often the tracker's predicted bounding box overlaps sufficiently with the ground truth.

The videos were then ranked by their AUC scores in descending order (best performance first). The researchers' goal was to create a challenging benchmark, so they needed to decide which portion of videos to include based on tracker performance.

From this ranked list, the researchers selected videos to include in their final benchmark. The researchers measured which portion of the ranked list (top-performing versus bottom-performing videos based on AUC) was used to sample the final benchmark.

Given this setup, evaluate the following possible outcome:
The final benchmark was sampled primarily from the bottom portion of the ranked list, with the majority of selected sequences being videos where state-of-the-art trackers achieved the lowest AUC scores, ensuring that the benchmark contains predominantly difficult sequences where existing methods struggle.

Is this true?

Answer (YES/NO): NO